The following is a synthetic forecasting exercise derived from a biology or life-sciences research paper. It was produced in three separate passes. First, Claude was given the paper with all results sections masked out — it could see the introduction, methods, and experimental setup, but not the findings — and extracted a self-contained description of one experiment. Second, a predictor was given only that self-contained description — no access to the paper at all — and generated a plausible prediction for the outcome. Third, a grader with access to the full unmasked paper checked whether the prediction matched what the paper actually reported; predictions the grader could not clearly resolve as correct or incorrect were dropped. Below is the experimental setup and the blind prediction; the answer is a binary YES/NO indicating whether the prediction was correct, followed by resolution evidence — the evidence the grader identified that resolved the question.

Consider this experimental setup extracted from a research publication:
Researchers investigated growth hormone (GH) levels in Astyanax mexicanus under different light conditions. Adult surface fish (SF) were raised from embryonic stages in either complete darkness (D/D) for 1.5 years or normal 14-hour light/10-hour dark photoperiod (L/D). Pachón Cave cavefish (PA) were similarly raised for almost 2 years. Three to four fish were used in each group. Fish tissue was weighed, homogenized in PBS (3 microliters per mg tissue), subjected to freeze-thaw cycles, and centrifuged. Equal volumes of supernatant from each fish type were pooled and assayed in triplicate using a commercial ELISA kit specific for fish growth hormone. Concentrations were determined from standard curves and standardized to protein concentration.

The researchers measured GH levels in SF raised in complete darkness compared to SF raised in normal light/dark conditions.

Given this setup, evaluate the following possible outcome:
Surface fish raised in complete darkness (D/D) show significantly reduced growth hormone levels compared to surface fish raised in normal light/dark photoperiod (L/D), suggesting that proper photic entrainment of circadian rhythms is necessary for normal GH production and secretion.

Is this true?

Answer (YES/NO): NO